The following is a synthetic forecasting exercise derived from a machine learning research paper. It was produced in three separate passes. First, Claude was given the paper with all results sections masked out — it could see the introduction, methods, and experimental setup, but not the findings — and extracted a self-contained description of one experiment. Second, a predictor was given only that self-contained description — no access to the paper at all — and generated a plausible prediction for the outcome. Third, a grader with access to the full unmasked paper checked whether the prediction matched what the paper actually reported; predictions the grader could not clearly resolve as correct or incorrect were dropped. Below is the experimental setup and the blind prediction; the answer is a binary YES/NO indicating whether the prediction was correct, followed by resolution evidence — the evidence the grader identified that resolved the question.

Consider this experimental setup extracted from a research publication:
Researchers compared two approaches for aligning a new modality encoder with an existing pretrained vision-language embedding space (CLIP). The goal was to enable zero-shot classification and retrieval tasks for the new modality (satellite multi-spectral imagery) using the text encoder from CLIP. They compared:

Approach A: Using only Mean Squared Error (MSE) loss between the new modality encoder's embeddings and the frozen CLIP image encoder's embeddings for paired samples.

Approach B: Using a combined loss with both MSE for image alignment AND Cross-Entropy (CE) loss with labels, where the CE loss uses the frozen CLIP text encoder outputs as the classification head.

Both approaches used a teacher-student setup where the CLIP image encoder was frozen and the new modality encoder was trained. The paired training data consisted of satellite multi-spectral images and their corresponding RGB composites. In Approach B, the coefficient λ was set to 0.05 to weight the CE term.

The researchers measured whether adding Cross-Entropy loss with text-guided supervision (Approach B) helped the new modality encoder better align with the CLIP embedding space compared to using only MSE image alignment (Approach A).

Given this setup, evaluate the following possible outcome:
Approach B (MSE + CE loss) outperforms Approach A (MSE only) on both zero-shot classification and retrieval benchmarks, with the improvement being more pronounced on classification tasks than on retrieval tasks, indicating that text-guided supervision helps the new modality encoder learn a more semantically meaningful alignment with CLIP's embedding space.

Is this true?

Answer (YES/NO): NO